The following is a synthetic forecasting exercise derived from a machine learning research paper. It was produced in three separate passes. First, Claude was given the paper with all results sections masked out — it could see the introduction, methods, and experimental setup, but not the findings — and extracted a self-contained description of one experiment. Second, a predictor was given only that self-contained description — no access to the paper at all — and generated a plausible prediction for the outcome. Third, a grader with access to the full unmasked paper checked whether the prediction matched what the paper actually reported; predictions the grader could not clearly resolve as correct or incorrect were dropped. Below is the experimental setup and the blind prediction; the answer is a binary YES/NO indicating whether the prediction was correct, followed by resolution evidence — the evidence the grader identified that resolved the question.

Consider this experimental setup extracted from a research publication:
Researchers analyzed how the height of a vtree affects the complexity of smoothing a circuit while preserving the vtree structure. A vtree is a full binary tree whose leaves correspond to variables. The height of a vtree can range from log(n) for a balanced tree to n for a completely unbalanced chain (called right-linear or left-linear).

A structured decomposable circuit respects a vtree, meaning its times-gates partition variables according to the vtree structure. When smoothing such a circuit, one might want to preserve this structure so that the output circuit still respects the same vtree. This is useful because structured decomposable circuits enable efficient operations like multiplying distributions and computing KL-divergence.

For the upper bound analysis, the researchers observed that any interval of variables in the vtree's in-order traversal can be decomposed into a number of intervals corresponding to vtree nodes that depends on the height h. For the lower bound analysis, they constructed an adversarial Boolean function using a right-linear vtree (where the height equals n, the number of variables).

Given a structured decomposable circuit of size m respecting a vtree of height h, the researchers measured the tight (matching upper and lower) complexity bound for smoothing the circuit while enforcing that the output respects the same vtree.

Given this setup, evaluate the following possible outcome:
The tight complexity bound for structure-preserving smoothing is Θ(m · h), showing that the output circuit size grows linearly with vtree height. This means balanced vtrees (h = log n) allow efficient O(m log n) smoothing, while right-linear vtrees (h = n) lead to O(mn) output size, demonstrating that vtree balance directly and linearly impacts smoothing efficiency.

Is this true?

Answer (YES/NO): YES